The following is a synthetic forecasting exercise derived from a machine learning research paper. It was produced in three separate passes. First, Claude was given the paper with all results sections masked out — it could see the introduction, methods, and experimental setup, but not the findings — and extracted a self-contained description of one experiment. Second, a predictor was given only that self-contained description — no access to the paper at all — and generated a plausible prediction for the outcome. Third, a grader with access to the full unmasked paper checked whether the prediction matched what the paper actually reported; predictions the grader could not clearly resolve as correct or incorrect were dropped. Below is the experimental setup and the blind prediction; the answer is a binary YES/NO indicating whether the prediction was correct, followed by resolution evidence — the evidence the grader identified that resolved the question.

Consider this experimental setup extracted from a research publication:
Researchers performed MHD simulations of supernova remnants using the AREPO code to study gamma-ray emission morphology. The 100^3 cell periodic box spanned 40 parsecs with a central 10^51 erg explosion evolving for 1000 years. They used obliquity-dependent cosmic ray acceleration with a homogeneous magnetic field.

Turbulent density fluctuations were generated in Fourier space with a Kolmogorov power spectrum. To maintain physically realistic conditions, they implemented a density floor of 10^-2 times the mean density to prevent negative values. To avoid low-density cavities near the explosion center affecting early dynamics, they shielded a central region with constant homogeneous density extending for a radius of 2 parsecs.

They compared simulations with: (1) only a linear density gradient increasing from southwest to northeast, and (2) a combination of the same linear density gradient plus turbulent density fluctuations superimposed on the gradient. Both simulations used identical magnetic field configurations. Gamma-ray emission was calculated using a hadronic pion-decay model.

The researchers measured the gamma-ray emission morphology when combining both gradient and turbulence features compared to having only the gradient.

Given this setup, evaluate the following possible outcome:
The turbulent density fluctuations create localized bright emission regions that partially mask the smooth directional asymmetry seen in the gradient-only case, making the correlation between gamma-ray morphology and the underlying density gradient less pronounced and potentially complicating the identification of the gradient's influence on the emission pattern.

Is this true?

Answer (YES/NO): NO